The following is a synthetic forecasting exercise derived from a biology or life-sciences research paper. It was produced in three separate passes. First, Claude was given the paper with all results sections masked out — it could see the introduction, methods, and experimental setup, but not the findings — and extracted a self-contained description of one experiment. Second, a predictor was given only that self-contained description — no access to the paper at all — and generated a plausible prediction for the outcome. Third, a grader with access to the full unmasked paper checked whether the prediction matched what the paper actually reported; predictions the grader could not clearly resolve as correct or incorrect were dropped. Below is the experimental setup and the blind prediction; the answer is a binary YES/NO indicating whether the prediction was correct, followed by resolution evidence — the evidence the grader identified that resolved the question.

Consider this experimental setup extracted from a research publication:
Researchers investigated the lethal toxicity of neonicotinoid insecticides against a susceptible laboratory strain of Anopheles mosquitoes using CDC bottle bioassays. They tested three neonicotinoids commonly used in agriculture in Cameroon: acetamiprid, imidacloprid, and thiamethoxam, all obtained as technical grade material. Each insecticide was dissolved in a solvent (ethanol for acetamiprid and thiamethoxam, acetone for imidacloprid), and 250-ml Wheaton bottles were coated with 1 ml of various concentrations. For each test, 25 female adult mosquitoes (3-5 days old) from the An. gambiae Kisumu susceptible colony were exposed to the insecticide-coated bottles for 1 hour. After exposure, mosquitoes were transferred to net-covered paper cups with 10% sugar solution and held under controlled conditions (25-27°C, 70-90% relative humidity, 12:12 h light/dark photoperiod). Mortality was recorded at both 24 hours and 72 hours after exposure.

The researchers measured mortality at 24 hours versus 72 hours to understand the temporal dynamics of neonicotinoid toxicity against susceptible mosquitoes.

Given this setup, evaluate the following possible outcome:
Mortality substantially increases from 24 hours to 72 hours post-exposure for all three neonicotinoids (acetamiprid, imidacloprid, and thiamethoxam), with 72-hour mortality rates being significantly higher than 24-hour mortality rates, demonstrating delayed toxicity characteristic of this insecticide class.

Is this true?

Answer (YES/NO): NO